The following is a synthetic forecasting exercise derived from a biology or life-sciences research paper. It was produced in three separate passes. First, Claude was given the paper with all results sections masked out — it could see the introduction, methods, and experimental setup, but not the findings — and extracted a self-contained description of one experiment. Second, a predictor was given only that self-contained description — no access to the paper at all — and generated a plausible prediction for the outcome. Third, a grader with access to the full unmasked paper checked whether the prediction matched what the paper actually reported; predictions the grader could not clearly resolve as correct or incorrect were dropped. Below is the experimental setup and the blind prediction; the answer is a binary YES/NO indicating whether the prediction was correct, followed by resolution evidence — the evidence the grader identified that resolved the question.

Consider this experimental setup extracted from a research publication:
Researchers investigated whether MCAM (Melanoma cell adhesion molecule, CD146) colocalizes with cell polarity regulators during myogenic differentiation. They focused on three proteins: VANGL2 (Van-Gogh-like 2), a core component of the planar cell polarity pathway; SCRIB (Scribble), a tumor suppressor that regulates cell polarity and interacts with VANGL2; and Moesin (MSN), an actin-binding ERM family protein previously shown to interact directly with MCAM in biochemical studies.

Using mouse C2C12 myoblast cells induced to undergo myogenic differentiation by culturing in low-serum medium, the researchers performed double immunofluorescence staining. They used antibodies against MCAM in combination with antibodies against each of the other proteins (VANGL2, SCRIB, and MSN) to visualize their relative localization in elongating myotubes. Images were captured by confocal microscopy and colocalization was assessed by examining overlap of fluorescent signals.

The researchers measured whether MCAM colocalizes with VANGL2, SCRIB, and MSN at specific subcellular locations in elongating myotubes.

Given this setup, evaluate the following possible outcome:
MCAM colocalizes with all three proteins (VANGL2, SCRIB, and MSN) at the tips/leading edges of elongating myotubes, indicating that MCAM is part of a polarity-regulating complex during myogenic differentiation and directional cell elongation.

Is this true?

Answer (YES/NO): YES